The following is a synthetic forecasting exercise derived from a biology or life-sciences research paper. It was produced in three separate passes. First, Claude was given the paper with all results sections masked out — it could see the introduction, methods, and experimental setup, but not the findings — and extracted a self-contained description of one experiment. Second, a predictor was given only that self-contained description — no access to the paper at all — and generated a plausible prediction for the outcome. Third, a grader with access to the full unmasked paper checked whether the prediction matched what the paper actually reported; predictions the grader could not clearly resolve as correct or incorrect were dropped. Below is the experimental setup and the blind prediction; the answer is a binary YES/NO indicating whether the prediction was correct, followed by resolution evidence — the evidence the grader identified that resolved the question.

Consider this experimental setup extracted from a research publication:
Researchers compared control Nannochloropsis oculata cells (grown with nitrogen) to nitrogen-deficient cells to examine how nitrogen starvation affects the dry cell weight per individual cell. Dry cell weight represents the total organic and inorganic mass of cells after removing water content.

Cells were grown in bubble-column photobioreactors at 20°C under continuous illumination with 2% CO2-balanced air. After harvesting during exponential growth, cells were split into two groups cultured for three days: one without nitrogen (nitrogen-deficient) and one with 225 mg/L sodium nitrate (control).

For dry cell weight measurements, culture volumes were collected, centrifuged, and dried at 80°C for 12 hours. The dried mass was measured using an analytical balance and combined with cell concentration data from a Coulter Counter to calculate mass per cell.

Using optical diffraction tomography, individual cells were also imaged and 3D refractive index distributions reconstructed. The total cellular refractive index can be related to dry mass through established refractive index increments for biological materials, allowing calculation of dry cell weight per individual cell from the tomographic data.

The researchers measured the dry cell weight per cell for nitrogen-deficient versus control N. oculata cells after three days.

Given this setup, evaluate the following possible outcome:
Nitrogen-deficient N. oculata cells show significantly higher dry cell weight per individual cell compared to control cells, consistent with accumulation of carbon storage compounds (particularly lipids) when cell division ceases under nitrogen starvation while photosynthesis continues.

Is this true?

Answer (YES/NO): NO